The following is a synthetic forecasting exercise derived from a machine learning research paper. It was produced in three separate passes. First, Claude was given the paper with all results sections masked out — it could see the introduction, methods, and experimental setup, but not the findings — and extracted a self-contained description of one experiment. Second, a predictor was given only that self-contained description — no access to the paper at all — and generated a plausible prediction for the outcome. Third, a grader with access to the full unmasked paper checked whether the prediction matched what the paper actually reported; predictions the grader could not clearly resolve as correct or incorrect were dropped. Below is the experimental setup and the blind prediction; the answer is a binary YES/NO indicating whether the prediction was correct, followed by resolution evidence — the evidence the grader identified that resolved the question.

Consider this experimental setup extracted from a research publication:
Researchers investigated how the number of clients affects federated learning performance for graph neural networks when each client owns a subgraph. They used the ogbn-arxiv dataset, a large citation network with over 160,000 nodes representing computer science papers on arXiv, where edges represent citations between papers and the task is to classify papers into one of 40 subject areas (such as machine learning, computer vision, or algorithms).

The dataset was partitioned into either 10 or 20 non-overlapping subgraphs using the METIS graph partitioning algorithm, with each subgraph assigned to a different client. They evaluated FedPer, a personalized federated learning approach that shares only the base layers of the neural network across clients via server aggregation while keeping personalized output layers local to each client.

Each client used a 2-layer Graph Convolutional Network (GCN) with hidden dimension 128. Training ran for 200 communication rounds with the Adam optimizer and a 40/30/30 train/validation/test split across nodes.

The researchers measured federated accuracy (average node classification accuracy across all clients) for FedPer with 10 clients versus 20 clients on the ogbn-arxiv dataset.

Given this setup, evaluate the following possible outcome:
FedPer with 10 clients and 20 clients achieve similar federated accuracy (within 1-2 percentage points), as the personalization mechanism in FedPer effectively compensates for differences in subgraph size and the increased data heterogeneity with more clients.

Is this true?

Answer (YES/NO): YES